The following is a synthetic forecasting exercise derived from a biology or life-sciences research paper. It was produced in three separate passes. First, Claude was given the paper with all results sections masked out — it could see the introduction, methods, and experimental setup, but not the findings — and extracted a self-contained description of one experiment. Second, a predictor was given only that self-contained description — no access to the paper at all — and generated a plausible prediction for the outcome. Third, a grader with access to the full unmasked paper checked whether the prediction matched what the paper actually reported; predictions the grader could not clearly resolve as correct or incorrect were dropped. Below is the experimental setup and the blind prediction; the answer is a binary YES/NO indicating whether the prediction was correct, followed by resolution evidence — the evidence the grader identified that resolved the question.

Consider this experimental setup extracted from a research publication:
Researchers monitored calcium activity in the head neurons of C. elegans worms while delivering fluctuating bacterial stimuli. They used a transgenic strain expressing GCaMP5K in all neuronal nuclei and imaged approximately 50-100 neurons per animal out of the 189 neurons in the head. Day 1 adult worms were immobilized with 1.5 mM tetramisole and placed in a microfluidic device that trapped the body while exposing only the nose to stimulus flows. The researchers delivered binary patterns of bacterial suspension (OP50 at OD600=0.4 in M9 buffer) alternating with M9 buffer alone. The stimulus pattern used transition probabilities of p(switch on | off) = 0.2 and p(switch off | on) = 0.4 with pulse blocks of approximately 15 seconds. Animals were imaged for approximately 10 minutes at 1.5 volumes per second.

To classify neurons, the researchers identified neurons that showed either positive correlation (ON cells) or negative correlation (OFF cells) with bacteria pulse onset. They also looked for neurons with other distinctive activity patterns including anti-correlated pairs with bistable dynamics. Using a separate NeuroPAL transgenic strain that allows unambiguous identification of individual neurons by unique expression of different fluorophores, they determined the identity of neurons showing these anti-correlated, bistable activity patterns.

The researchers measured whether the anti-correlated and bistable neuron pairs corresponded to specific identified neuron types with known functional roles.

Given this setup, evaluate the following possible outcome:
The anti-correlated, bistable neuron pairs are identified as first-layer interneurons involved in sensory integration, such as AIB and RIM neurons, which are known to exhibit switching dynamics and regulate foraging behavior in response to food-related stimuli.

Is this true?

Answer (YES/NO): NO